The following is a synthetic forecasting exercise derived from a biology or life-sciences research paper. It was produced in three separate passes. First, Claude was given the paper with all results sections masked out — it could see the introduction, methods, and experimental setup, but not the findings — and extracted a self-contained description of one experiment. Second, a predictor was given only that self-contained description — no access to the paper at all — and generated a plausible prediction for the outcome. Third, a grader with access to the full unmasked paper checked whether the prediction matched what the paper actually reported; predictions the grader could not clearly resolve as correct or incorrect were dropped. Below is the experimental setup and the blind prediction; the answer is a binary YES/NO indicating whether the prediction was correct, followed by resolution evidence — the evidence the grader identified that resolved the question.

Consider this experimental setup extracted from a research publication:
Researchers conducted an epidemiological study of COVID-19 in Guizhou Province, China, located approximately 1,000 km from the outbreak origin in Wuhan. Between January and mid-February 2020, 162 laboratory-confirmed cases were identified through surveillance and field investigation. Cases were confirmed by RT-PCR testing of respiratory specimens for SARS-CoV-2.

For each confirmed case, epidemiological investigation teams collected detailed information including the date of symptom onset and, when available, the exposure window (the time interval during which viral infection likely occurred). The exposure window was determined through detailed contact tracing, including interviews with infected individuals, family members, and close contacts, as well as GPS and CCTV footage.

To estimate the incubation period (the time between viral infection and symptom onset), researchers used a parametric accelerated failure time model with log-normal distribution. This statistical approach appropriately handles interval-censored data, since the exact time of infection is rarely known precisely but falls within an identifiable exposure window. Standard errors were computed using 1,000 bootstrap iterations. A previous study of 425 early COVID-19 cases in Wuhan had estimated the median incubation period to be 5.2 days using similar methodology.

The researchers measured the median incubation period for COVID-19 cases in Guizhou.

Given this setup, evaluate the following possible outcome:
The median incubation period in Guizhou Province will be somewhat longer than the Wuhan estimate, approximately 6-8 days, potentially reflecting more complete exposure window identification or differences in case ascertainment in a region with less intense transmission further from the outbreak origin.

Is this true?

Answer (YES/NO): NO